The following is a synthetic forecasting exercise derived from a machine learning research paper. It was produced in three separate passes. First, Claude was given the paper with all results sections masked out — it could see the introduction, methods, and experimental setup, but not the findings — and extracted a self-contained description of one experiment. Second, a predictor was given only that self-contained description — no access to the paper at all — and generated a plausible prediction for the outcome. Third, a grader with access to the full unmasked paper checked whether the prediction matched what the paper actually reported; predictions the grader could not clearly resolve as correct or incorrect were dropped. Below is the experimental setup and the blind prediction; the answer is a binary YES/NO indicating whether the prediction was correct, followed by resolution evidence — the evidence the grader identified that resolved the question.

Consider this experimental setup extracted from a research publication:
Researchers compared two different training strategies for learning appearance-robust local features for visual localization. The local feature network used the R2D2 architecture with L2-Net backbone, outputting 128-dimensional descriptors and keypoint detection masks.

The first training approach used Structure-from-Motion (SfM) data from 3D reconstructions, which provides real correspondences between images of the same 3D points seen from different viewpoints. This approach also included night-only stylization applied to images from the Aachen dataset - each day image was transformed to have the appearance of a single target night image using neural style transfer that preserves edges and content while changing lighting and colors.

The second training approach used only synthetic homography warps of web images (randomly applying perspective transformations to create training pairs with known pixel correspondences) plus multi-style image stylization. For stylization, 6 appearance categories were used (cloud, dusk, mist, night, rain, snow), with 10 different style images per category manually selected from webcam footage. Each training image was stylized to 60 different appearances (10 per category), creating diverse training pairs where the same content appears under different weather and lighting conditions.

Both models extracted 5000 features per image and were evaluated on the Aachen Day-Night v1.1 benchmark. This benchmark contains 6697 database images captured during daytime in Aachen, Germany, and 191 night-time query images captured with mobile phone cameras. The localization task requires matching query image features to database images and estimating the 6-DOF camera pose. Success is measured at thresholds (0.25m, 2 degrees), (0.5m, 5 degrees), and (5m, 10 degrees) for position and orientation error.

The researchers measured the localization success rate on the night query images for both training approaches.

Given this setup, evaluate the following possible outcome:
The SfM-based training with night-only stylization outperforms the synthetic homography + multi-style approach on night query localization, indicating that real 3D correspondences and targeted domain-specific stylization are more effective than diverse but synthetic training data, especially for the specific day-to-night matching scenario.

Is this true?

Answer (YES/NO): NO